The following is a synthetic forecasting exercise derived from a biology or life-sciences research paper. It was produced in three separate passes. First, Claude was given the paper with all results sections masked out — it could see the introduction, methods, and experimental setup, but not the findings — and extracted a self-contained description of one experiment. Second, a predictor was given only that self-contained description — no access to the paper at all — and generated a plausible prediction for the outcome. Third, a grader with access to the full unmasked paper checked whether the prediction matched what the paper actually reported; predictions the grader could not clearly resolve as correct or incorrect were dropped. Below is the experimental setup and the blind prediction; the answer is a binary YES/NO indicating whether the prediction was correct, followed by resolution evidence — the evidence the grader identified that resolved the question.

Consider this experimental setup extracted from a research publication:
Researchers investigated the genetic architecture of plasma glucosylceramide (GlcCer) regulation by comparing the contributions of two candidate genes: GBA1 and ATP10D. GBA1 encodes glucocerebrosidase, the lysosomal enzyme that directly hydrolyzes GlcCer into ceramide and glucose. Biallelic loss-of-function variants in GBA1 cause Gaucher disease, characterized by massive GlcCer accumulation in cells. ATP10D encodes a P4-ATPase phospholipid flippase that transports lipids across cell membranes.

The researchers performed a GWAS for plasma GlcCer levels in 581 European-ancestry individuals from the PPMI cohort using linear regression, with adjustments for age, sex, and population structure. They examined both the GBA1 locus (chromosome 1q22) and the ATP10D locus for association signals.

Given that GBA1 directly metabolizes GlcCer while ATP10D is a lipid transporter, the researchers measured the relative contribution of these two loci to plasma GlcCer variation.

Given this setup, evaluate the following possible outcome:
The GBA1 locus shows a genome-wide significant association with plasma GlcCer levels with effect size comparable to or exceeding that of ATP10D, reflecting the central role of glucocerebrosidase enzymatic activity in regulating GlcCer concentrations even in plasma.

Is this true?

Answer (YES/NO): NO